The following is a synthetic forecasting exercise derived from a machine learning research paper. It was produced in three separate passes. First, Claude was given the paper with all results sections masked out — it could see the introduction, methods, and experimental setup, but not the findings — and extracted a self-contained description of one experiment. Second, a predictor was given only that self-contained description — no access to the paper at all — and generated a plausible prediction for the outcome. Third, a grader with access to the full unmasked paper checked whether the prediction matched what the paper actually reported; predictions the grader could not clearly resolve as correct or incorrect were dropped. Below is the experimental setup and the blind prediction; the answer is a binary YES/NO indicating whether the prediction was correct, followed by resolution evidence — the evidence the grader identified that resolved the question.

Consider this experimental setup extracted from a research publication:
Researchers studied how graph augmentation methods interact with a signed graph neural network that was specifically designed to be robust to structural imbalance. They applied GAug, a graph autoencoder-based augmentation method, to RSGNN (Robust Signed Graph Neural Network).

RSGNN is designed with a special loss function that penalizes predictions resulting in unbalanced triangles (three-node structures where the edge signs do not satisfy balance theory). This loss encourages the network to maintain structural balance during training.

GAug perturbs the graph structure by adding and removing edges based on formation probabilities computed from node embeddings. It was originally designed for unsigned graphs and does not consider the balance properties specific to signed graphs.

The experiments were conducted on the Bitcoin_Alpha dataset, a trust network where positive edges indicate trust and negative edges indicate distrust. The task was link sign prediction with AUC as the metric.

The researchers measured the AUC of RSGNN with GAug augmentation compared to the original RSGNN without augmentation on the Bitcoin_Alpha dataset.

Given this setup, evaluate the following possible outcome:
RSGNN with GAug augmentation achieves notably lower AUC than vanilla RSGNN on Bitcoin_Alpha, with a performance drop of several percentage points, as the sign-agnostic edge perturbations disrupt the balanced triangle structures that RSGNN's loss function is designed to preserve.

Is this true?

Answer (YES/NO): NO